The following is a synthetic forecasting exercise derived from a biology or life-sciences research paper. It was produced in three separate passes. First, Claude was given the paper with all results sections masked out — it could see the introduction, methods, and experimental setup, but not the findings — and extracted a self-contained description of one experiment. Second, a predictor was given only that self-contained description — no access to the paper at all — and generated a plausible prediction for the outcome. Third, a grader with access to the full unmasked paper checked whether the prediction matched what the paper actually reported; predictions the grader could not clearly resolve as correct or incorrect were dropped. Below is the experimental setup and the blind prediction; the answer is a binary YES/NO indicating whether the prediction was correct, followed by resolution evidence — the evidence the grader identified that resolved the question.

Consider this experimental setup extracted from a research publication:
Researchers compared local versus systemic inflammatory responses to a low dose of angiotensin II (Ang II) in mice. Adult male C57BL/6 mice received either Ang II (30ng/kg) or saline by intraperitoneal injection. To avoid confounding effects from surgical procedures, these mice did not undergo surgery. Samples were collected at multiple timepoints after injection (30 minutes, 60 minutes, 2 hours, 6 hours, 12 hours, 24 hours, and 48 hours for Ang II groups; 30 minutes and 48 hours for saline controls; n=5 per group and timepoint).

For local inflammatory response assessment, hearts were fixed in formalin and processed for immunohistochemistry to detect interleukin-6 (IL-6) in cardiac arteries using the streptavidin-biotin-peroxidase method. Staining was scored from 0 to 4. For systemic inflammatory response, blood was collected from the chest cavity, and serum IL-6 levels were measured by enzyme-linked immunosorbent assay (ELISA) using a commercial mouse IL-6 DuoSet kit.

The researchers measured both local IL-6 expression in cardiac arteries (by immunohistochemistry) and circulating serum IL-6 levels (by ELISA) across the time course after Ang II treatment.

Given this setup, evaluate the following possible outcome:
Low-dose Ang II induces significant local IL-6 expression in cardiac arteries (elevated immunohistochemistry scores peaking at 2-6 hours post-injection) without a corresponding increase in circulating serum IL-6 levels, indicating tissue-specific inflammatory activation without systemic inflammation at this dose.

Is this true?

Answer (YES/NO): NO